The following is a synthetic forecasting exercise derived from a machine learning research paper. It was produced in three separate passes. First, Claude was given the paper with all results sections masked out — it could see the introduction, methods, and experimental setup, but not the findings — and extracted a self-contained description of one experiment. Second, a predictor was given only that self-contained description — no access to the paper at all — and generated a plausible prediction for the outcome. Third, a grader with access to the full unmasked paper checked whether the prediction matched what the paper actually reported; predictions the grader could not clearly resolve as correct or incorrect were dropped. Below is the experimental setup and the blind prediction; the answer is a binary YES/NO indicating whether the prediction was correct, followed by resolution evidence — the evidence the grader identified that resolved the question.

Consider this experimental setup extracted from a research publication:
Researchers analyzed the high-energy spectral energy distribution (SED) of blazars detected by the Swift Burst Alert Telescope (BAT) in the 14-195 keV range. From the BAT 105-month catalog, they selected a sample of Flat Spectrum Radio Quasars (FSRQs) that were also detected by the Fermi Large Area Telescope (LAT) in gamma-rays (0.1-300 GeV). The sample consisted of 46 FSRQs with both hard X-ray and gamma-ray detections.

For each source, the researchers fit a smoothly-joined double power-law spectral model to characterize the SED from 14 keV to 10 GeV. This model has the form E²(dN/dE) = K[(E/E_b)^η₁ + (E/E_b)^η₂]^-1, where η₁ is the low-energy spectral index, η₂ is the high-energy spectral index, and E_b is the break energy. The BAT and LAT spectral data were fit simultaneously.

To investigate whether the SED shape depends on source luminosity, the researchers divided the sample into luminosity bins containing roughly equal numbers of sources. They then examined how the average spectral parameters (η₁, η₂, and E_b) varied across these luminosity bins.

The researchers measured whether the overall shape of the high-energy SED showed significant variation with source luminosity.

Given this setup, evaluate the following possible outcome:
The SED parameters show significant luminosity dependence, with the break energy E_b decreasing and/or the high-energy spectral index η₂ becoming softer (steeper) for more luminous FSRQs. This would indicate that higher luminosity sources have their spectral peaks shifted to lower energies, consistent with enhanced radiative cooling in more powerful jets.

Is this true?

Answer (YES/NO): NO